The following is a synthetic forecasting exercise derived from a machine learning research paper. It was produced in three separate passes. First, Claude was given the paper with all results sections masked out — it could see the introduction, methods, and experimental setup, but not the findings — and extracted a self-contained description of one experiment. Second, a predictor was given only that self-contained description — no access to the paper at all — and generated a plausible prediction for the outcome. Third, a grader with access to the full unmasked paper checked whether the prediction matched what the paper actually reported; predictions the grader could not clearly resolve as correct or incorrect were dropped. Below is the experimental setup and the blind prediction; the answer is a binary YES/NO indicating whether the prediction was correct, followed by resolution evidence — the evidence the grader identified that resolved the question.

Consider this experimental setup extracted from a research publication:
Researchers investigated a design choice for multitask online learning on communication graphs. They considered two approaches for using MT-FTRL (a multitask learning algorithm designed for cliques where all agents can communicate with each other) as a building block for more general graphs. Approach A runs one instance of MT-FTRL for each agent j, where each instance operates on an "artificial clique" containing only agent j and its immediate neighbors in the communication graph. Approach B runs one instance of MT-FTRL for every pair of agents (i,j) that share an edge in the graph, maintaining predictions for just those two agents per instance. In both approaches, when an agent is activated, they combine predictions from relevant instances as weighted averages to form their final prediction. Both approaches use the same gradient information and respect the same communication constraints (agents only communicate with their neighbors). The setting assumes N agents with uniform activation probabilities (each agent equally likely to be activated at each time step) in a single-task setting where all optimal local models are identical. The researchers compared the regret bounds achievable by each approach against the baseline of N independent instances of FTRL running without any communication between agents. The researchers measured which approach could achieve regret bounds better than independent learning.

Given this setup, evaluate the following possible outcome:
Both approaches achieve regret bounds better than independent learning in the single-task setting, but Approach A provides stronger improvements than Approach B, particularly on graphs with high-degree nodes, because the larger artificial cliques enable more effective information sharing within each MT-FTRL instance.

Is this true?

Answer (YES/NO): NO